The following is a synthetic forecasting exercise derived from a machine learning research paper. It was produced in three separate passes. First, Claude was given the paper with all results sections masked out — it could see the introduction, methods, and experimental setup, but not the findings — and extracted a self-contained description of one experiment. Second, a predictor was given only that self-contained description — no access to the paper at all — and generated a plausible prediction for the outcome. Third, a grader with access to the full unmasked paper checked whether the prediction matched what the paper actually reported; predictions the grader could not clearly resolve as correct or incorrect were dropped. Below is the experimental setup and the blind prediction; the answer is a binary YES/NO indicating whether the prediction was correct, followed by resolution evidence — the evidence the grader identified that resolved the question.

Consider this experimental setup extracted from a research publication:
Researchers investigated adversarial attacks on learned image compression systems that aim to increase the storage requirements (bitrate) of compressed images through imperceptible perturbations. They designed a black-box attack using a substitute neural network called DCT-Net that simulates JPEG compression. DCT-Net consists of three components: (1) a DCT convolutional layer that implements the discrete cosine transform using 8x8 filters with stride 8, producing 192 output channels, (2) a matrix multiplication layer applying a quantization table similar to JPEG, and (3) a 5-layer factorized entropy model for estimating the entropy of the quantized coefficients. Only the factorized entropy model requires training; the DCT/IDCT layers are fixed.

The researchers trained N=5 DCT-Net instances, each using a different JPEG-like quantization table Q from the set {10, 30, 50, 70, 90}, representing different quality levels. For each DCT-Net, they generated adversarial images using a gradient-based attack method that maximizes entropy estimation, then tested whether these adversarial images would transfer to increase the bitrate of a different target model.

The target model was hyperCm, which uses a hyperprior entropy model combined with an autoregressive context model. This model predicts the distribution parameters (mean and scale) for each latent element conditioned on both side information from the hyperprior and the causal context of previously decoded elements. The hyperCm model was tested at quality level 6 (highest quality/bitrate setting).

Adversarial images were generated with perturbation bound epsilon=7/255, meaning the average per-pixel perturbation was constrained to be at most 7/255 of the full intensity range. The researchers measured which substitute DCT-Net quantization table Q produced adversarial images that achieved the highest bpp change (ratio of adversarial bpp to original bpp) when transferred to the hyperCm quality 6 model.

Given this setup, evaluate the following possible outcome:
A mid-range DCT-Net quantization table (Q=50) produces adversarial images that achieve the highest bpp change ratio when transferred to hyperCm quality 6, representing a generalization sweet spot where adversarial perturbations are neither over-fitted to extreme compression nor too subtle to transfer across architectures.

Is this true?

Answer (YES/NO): NO